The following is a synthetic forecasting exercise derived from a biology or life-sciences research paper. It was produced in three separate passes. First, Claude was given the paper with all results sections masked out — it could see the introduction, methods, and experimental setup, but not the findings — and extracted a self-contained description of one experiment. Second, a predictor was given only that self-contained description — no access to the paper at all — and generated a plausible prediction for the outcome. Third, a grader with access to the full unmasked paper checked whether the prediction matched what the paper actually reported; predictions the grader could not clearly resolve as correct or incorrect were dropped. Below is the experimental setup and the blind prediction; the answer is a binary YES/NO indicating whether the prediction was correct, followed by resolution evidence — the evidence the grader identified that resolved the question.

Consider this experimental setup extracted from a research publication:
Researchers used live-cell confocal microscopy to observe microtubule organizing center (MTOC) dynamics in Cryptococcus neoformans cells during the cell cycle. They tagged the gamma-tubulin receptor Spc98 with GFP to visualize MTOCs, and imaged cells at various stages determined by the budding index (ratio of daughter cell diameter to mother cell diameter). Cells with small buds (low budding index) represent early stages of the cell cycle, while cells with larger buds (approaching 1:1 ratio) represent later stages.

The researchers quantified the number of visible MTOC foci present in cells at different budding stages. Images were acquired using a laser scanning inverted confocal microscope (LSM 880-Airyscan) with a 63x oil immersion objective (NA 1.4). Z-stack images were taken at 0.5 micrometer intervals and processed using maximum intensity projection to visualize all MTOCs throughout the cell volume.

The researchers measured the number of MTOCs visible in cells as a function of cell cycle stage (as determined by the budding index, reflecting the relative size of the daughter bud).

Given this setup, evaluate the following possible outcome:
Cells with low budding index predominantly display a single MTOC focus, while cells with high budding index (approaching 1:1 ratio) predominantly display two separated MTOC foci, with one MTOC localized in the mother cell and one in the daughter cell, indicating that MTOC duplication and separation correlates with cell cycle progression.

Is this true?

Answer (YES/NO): NO